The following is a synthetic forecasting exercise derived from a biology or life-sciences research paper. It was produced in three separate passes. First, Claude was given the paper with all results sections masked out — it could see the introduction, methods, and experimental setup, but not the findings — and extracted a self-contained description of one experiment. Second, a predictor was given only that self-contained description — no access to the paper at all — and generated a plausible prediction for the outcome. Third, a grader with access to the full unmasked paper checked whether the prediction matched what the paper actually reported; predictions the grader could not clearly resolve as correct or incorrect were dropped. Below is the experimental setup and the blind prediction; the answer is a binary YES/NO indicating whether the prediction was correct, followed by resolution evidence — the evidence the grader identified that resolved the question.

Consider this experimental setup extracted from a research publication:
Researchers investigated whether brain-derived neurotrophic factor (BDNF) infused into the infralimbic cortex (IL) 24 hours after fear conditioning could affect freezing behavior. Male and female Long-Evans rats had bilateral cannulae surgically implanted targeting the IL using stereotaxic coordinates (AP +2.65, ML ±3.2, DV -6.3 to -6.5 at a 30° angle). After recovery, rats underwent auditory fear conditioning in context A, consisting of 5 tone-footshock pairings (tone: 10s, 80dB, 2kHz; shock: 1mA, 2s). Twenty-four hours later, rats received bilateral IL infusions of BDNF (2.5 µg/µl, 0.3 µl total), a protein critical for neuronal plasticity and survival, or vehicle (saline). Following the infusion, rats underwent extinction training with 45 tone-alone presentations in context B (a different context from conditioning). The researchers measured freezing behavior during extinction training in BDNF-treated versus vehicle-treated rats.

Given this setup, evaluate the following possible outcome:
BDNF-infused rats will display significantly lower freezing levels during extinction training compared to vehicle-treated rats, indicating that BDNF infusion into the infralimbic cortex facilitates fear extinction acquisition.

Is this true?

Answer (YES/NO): YES